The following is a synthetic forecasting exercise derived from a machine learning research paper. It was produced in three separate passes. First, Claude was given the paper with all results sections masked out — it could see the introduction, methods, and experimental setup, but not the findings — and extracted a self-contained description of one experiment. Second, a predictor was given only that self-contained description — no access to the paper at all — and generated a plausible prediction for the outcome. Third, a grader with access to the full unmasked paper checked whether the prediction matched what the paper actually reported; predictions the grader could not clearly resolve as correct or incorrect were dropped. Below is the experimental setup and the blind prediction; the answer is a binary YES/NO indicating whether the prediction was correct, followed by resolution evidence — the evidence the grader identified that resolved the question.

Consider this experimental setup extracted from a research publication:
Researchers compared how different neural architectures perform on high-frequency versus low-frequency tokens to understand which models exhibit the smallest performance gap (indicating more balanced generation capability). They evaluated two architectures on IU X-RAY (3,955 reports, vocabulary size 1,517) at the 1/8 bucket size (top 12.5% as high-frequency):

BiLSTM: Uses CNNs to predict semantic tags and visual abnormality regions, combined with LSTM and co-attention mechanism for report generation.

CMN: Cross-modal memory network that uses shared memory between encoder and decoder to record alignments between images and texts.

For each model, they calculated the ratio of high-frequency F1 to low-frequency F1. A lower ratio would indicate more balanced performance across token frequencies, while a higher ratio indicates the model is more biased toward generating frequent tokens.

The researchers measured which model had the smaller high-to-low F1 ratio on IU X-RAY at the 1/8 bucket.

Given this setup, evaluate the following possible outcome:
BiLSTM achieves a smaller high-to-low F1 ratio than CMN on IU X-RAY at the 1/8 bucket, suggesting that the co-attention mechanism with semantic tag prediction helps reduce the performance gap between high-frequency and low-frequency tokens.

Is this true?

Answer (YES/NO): NO